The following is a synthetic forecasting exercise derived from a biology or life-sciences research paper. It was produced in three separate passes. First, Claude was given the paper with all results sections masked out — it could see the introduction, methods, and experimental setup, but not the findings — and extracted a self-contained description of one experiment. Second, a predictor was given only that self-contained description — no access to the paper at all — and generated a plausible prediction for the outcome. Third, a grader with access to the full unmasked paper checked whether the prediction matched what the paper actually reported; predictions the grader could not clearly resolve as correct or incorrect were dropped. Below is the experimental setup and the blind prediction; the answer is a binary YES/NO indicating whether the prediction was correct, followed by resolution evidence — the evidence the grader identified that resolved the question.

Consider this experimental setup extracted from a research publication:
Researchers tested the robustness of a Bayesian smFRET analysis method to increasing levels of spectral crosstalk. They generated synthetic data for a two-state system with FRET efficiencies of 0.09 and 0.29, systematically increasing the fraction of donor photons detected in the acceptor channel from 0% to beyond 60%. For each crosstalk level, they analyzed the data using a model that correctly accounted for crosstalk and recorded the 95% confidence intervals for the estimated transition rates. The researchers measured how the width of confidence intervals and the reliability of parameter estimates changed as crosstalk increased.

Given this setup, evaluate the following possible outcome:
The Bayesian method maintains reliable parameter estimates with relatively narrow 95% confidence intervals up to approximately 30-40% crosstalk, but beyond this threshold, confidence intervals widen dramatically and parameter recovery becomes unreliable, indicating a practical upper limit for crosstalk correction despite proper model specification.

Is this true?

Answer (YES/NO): NO